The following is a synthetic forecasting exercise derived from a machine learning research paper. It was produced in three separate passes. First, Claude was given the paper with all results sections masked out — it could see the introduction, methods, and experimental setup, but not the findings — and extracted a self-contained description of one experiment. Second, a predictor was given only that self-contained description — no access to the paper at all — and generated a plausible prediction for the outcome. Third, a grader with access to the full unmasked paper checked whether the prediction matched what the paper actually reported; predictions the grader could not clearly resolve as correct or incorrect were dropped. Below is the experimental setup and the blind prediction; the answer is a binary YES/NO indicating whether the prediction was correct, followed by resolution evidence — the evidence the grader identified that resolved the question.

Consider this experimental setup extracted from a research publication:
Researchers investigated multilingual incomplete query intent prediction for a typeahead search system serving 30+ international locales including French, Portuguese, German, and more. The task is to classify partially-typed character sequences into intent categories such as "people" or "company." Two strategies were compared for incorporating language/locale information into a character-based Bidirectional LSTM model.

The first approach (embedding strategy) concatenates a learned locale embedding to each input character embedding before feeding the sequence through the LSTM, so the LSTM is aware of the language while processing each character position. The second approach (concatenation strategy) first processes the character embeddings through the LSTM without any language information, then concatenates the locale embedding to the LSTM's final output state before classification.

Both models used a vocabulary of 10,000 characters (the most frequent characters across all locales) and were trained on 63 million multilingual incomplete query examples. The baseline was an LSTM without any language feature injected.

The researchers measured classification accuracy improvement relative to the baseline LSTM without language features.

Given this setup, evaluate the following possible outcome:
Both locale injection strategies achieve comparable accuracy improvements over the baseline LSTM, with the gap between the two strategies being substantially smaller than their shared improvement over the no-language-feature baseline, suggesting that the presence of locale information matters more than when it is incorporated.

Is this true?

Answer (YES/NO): YES